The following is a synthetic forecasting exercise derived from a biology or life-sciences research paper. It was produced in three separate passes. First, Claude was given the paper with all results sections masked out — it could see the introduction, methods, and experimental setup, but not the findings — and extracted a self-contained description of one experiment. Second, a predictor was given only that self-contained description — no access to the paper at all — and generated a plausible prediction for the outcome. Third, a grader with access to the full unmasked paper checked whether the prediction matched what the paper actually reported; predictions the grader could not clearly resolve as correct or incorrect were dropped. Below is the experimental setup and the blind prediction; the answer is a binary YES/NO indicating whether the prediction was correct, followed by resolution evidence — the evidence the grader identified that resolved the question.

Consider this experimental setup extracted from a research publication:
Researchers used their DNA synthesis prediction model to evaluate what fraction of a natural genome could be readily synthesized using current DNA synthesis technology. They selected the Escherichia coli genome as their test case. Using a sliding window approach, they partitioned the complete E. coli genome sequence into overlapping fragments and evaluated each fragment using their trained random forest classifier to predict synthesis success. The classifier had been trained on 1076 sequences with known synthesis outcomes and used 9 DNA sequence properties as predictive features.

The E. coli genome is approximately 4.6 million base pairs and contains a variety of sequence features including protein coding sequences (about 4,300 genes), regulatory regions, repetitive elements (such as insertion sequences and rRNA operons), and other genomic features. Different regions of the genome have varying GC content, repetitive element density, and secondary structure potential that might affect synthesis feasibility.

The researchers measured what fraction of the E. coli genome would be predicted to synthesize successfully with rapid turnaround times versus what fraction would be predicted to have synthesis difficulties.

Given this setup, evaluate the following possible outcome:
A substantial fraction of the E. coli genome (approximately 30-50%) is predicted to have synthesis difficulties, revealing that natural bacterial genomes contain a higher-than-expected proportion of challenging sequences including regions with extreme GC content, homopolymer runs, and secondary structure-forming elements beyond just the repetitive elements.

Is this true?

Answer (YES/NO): NO